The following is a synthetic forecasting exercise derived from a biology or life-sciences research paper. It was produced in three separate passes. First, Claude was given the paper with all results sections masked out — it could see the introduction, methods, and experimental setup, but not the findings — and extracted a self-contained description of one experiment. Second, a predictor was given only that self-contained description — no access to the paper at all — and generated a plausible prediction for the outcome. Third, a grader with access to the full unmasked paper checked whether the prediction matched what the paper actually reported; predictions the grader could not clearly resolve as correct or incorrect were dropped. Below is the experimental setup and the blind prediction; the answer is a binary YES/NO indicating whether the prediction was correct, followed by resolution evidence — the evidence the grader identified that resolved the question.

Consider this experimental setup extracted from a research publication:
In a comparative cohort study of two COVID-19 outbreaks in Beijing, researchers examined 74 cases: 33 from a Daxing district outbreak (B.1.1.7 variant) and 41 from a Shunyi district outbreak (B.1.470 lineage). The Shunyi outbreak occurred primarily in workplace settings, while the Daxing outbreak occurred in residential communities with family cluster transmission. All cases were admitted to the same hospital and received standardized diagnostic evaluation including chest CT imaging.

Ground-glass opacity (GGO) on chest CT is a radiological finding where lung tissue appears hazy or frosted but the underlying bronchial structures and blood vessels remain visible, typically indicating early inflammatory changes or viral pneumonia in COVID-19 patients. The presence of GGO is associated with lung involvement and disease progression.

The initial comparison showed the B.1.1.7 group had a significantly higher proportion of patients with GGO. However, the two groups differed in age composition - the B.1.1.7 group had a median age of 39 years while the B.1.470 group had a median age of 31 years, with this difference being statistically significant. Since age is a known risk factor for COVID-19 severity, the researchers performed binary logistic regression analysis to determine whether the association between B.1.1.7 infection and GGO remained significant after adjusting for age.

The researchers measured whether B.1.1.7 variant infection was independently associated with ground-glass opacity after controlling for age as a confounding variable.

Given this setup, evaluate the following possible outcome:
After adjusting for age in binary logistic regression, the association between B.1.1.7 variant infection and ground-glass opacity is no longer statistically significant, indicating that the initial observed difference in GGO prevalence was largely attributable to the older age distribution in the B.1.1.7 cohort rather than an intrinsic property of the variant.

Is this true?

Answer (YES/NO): NO